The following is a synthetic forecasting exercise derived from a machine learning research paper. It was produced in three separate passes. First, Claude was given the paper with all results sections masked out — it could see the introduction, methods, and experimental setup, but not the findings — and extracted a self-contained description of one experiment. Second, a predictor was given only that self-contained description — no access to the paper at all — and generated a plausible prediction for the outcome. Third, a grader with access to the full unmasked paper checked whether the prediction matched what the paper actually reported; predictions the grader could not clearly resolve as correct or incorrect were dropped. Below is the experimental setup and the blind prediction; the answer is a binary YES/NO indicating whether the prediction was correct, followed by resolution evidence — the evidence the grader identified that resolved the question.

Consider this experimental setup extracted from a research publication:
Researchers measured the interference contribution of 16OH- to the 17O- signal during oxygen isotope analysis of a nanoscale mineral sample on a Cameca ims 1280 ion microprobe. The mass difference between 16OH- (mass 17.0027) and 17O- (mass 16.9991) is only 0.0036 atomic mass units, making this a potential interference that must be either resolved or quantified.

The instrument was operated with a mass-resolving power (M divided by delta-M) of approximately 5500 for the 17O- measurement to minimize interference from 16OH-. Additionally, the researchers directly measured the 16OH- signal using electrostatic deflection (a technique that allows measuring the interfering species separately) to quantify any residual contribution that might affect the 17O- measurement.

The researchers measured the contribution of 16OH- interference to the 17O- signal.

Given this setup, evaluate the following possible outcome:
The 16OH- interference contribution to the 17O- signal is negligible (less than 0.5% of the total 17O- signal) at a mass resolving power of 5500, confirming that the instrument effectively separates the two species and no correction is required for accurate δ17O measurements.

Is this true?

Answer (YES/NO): YES